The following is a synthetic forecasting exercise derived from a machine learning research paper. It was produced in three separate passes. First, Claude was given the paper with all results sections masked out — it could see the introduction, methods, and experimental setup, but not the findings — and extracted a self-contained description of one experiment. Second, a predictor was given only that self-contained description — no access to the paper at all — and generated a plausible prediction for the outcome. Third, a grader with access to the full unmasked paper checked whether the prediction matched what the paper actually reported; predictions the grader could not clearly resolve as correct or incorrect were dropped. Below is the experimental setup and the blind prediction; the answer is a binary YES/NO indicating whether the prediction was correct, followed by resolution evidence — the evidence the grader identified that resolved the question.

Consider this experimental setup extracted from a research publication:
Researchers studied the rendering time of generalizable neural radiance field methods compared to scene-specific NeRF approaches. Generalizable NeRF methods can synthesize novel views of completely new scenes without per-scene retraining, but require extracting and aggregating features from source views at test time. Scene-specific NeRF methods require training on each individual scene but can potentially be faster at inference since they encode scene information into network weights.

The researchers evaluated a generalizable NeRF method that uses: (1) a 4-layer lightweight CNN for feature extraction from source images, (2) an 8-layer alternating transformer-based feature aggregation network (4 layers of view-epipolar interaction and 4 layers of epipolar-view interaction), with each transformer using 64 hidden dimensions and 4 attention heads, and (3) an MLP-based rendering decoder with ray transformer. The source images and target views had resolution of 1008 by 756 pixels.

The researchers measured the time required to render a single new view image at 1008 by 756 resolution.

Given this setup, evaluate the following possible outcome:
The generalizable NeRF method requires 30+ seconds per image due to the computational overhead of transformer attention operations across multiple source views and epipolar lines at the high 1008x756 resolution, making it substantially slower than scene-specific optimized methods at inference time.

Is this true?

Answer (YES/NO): YES